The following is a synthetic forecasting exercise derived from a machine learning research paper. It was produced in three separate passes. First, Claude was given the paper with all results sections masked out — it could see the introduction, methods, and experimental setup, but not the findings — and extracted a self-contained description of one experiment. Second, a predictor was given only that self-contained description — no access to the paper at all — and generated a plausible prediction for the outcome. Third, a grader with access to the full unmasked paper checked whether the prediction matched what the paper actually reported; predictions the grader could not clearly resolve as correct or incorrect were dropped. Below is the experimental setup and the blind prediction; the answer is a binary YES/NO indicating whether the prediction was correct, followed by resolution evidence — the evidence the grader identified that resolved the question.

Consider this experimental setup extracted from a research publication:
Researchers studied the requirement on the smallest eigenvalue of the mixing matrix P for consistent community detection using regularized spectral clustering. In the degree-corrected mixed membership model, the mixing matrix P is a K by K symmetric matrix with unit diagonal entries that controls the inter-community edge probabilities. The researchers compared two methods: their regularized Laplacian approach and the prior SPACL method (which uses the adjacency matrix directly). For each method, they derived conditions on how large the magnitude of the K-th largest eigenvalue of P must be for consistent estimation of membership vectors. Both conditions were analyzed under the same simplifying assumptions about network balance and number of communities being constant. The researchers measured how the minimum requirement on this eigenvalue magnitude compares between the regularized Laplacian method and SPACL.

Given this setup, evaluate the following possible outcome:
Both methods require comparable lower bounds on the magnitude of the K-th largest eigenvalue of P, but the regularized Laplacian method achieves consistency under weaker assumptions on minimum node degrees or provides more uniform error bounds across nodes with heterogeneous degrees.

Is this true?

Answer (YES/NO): NO